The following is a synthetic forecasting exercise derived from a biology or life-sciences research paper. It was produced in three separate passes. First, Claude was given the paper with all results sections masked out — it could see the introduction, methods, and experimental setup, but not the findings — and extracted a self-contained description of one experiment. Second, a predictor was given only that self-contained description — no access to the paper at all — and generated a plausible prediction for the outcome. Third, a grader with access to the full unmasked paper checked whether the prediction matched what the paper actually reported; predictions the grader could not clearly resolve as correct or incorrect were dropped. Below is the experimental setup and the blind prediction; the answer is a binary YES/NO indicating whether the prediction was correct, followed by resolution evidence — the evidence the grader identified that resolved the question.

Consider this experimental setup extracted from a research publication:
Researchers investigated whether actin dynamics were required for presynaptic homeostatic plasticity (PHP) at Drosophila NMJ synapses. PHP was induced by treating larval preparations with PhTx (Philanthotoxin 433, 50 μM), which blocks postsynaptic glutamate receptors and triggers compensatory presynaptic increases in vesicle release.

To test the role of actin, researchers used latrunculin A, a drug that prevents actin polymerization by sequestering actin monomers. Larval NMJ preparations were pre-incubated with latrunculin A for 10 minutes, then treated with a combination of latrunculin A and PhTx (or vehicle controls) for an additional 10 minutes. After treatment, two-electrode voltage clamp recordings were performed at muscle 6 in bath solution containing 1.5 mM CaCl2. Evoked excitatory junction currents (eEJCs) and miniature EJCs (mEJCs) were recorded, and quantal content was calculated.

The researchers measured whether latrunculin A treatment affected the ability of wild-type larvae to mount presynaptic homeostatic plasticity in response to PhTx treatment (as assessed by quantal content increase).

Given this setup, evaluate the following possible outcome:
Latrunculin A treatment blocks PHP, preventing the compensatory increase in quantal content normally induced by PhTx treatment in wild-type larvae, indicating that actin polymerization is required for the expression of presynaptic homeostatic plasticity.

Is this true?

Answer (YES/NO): NO